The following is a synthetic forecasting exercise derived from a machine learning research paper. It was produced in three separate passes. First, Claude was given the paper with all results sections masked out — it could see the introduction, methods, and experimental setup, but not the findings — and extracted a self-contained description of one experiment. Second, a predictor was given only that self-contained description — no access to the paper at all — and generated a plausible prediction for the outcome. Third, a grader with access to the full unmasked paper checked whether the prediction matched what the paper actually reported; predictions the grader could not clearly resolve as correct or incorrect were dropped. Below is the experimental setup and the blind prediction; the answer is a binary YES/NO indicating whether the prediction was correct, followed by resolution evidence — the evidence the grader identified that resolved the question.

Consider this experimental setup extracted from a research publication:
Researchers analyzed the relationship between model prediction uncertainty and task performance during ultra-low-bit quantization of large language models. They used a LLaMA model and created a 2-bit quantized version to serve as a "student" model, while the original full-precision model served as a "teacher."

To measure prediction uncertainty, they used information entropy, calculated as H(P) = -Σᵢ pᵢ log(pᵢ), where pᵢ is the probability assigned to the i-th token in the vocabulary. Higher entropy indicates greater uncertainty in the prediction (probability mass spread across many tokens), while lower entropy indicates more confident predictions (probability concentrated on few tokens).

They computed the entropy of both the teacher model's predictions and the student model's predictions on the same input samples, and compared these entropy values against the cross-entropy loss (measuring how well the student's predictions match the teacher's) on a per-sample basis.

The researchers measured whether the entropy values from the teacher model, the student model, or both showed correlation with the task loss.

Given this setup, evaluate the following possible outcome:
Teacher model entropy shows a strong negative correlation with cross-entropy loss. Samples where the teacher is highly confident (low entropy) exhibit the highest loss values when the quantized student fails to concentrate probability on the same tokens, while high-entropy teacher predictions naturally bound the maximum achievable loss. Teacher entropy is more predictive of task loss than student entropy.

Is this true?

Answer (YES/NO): NO